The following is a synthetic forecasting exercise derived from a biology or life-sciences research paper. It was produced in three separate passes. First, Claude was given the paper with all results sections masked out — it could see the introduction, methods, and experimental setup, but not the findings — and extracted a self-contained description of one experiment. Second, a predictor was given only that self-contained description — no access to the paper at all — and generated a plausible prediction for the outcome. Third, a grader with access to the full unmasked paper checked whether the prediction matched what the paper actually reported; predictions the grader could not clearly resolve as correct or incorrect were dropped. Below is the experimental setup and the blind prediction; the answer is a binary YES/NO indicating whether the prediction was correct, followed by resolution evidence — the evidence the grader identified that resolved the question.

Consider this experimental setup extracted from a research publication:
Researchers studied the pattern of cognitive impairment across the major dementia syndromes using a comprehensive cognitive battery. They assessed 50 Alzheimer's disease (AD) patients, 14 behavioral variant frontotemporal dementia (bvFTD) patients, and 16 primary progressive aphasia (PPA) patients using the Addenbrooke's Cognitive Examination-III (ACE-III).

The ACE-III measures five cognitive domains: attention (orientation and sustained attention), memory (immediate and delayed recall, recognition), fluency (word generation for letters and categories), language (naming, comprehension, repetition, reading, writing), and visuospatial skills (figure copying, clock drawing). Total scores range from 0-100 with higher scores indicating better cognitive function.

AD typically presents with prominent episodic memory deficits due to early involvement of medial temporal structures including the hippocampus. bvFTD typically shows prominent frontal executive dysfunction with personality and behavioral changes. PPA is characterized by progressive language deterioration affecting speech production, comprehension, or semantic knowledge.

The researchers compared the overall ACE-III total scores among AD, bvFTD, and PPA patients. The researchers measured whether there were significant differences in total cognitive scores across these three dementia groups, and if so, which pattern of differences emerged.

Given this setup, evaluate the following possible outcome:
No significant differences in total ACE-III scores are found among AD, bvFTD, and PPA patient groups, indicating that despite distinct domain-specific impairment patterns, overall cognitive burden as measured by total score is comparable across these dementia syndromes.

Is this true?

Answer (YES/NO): NO